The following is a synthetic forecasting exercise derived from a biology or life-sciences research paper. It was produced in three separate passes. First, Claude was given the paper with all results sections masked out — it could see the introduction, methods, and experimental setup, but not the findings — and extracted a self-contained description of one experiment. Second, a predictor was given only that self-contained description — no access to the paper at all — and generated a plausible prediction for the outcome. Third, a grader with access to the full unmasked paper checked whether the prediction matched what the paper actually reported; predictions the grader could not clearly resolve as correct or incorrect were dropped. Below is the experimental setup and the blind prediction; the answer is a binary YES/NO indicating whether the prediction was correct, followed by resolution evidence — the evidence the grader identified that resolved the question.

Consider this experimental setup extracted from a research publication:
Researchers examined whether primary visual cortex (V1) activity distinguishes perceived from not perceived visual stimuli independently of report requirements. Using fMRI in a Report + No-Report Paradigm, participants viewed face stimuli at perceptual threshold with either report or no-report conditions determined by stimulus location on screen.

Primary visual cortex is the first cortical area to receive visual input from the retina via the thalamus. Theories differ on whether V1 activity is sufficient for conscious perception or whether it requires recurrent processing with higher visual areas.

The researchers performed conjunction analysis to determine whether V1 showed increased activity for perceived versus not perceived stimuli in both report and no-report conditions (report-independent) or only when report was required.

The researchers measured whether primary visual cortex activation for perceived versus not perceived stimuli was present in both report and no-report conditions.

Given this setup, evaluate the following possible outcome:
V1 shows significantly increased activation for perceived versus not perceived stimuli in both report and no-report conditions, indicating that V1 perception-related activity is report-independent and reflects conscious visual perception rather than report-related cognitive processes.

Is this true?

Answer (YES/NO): YES